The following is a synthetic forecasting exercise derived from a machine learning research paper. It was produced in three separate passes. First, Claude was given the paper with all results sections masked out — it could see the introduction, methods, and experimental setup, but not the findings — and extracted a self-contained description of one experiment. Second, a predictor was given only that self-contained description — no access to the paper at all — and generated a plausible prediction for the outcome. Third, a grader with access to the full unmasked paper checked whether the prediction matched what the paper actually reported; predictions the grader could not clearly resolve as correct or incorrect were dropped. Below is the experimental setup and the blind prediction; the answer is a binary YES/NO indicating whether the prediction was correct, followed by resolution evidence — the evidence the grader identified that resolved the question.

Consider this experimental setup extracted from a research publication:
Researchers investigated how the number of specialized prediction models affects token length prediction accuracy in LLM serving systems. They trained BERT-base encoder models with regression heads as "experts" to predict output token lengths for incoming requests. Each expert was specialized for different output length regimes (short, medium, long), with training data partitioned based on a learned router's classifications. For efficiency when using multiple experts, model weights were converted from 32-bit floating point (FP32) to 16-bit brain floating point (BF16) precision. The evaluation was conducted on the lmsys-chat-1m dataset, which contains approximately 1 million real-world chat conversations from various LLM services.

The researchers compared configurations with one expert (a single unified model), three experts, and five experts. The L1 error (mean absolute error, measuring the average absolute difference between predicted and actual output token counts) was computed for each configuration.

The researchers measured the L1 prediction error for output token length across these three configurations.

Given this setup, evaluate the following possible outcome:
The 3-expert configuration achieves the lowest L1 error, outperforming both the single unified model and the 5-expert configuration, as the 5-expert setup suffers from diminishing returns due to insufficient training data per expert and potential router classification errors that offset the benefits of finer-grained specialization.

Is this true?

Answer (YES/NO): NO